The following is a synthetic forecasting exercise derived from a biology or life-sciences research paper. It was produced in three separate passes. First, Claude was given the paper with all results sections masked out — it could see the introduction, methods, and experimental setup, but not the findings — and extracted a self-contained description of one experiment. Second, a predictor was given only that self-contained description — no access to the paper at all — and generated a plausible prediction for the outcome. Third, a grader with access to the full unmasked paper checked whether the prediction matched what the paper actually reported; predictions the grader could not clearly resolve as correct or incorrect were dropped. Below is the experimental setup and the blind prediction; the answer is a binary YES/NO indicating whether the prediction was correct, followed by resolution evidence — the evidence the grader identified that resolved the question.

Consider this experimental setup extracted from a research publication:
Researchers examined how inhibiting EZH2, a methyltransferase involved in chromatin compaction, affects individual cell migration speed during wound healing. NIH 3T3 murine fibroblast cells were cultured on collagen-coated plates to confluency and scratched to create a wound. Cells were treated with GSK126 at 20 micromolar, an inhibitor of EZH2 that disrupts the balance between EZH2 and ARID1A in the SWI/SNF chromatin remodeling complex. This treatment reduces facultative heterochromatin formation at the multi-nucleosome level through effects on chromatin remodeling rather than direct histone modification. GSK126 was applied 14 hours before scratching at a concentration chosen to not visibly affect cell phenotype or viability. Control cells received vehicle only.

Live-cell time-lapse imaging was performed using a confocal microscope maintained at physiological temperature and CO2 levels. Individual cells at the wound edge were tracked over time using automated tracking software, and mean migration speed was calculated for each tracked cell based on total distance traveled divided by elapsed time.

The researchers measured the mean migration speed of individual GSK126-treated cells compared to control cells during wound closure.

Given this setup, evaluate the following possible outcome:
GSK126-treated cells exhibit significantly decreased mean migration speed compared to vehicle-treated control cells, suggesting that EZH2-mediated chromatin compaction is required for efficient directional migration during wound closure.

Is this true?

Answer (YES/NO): YES